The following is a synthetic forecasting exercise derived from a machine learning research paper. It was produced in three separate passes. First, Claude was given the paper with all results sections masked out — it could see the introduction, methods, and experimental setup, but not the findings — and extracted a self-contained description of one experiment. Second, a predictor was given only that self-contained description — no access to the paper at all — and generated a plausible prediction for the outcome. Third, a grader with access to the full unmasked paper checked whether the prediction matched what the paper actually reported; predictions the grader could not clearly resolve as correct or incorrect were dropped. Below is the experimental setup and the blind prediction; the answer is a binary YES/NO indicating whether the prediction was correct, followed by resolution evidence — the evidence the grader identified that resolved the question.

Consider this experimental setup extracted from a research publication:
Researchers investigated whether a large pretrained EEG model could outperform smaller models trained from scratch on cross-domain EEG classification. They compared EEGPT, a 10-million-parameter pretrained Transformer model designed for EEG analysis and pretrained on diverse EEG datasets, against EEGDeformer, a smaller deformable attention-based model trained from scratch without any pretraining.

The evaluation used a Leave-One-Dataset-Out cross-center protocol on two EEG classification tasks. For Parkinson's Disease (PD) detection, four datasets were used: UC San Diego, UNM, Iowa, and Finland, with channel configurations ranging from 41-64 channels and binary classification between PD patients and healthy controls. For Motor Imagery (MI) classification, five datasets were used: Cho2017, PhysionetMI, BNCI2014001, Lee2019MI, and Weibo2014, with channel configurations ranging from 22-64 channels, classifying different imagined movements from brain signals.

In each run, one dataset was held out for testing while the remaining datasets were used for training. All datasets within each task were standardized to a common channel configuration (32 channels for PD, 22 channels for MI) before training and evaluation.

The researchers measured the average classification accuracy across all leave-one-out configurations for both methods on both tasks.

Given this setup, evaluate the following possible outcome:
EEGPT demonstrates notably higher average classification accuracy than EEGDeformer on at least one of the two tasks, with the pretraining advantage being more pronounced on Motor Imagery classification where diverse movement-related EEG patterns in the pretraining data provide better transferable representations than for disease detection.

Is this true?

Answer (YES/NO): NO